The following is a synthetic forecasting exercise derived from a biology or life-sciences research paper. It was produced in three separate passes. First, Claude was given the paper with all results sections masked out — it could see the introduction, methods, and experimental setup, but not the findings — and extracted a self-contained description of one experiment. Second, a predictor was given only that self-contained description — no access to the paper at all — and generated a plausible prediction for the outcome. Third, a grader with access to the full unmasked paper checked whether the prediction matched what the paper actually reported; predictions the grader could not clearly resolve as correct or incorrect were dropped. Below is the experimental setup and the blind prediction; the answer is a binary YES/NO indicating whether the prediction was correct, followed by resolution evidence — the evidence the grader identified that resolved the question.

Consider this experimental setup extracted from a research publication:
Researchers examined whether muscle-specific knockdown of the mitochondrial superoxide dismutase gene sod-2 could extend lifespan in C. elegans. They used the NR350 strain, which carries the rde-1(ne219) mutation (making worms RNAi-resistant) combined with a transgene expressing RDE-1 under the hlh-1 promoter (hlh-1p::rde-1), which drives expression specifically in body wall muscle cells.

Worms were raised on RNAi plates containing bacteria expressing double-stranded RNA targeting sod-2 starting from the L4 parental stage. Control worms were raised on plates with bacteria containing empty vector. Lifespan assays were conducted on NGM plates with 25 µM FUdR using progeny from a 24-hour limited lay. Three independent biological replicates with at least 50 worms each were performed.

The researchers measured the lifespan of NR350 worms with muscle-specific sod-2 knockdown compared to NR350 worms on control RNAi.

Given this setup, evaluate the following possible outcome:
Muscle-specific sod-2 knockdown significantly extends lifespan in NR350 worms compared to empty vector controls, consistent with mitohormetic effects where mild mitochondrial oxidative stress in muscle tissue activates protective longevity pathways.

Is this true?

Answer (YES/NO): NO